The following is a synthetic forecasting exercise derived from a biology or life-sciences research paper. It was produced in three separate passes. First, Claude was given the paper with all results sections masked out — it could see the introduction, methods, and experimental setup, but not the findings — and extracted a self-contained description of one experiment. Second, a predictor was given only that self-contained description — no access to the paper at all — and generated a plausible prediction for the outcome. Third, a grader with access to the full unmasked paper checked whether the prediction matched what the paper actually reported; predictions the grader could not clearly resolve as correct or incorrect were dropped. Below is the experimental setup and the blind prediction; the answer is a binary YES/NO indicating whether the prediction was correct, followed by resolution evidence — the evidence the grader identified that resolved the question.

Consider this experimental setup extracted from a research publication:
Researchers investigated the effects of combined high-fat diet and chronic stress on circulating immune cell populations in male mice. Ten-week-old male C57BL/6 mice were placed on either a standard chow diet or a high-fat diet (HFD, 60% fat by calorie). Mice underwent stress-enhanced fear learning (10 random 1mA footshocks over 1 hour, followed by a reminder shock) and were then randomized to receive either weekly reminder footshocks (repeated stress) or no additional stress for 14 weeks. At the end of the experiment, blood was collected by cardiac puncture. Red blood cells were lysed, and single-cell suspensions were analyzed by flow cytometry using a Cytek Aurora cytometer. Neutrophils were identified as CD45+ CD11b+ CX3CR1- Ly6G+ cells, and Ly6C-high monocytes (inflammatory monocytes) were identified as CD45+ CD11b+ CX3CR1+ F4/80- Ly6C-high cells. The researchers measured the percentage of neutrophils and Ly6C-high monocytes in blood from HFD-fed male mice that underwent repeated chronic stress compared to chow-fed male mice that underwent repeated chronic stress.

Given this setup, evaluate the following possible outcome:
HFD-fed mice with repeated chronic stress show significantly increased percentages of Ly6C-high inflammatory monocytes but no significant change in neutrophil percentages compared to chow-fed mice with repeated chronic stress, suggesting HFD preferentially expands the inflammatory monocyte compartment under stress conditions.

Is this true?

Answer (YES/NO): NO